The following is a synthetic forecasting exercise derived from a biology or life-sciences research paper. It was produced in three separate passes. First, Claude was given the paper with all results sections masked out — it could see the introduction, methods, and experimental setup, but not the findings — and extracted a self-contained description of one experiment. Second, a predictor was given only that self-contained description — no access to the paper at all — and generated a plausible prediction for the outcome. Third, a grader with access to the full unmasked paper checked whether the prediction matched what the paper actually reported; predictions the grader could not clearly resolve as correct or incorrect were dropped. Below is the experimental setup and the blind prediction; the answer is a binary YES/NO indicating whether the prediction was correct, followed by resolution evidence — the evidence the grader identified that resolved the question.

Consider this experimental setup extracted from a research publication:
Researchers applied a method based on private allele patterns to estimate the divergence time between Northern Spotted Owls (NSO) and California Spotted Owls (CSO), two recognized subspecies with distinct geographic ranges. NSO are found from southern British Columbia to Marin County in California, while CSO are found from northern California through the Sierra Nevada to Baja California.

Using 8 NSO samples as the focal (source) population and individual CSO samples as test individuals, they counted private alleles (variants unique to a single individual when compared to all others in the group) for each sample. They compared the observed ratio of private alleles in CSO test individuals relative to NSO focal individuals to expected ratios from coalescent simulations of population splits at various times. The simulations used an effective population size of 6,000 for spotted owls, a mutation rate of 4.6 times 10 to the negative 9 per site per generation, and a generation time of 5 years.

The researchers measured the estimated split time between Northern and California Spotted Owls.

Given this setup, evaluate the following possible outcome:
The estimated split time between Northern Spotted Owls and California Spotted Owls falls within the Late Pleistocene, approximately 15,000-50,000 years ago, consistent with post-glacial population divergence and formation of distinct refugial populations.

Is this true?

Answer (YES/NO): NO